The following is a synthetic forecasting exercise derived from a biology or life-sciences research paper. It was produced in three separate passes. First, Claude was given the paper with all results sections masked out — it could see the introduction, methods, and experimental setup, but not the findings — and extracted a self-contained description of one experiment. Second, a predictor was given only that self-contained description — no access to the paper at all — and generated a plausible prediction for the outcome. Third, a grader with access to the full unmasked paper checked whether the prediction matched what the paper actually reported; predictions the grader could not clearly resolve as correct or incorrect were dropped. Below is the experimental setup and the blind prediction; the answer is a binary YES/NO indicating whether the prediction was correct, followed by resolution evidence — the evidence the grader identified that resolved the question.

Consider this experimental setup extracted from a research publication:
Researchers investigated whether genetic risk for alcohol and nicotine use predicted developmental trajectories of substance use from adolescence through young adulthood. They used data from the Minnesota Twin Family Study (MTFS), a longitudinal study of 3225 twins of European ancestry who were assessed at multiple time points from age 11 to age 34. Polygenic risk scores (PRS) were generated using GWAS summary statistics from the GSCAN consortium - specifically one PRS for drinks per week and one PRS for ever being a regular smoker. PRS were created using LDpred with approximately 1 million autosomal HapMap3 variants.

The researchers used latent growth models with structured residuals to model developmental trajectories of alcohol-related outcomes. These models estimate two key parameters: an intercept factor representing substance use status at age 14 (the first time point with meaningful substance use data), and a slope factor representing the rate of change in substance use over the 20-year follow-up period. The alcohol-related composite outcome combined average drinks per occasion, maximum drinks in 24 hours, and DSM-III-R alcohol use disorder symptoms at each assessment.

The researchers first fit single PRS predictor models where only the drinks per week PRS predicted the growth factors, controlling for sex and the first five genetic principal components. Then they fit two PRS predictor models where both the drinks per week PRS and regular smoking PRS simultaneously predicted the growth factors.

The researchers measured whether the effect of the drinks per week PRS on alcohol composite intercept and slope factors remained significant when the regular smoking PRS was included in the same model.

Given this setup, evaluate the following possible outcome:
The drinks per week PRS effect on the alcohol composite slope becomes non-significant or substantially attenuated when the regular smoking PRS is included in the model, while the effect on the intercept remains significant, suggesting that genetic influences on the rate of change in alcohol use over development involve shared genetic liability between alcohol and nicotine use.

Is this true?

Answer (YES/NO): NO